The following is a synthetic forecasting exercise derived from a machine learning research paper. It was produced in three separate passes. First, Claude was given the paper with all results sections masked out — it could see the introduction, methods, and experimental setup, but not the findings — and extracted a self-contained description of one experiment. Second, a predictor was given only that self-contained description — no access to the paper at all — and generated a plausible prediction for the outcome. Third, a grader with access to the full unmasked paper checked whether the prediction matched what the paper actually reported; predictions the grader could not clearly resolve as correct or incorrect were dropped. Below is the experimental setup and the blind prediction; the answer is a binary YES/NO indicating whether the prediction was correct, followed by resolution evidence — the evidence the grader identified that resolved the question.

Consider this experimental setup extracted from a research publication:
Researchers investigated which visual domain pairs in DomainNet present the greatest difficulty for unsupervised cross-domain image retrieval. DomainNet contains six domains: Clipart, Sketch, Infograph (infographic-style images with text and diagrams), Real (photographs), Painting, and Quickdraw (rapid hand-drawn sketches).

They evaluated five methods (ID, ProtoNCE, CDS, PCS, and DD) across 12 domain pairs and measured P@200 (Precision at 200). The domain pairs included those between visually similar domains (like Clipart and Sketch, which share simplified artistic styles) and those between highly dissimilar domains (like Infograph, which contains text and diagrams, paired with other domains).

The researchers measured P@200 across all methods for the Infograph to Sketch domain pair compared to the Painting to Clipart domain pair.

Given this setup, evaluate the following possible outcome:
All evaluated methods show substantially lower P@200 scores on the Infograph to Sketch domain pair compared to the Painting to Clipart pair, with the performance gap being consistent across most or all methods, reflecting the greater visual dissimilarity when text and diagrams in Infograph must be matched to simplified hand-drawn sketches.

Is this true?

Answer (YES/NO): YES